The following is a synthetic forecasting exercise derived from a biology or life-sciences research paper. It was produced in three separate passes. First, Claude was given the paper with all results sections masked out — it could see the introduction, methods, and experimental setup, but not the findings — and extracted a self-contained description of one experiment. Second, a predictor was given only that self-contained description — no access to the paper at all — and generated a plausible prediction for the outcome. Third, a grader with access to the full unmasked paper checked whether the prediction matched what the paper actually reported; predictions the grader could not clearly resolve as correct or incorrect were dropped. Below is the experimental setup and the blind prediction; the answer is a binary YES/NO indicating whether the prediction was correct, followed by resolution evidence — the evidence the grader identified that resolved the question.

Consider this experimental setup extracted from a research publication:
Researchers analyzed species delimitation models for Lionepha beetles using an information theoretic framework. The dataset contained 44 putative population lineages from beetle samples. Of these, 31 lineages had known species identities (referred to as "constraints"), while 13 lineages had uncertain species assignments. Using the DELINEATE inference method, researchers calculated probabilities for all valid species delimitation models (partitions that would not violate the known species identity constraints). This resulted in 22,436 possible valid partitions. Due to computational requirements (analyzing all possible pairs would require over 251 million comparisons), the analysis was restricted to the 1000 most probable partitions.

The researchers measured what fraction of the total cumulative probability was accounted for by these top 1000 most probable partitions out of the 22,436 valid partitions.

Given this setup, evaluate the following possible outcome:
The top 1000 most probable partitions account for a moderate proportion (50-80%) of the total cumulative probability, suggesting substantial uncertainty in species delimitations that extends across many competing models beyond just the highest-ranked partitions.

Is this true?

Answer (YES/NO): NO